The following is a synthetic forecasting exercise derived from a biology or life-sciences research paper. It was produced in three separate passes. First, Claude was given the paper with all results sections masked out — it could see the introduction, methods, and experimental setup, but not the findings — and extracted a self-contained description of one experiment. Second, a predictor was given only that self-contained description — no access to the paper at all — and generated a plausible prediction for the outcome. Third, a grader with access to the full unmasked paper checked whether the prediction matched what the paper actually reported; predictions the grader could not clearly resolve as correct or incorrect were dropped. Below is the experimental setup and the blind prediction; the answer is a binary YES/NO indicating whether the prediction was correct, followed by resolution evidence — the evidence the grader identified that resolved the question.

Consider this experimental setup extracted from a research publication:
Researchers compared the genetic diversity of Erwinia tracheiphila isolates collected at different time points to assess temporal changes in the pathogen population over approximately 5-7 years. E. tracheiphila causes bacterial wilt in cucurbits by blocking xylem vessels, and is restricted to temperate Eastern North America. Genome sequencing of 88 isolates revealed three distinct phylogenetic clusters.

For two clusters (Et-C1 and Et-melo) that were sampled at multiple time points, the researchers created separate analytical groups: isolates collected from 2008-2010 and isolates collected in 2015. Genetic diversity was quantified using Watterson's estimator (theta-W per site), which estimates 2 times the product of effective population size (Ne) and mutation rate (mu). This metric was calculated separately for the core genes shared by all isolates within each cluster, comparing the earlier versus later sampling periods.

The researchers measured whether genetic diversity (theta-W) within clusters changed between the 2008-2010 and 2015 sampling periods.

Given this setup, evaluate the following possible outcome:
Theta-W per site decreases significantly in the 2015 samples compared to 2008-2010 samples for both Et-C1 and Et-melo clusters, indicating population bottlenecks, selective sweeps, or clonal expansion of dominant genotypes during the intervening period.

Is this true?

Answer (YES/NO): NO